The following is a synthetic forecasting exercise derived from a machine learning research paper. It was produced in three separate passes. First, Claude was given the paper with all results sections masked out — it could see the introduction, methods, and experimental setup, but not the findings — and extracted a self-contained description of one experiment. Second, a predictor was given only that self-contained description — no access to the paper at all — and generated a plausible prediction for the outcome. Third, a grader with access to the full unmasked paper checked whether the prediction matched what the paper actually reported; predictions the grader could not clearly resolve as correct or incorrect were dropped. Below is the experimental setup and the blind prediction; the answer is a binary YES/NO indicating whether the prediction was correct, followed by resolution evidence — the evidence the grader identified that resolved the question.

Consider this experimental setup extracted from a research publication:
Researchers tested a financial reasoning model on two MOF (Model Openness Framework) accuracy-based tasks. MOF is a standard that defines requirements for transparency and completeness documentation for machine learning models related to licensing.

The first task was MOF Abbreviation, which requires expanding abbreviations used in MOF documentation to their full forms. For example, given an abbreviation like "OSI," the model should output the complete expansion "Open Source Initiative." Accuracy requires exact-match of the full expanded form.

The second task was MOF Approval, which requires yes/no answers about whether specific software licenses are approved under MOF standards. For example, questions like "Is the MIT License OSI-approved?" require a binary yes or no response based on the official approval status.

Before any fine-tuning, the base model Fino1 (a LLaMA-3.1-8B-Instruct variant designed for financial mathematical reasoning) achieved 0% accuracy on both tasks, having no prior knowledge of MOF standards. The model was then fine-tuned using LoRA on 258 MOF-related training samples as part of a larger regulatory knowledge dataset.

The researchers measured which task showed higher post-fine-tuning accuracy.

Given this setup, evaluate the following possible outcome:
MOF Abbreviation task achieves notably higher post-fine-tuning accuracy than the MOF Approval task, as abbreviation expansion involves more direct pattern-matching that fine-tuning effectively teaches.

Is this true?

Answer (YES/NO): NO